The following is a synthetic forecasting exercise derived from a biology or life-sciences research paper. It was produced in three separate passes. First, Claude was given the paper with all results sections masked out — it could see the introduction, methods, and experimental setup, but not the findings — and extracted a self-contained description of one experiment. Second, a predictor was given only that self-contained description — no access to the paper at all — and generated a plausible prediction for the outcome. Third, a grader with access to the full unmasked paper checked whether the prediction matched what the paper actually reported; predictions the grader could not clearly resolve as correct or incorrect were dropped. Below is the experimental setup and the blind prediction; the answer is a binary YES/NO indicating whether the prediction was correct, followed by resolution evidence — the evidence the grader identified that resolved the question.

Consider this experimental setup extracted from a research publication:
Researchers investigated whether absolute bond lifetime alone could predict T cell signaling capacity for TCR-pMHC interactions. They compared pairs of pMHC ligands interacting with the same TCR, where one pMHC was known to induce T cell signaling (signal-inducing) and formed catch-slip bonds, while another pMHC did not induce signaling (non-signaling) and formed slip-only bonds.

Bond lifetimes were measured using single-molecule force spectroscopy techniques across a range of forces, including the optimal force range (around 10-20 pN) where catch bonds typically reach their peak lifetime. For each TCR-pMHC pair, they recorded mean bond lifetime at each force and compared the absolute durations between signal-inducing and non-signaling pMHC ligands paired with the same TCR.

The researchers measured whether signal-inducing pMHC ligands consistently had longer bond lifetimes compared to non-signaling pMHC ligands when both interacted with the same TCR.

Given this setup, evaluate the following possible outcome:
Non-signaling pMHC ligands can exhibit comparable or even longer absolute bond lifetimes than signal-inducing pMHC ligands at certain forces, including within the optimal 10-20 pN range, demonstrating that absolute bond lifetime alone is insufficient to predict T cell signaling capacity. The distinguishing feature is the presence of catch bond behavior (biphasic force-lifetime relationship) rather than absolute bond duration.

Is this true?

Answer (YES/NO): YES